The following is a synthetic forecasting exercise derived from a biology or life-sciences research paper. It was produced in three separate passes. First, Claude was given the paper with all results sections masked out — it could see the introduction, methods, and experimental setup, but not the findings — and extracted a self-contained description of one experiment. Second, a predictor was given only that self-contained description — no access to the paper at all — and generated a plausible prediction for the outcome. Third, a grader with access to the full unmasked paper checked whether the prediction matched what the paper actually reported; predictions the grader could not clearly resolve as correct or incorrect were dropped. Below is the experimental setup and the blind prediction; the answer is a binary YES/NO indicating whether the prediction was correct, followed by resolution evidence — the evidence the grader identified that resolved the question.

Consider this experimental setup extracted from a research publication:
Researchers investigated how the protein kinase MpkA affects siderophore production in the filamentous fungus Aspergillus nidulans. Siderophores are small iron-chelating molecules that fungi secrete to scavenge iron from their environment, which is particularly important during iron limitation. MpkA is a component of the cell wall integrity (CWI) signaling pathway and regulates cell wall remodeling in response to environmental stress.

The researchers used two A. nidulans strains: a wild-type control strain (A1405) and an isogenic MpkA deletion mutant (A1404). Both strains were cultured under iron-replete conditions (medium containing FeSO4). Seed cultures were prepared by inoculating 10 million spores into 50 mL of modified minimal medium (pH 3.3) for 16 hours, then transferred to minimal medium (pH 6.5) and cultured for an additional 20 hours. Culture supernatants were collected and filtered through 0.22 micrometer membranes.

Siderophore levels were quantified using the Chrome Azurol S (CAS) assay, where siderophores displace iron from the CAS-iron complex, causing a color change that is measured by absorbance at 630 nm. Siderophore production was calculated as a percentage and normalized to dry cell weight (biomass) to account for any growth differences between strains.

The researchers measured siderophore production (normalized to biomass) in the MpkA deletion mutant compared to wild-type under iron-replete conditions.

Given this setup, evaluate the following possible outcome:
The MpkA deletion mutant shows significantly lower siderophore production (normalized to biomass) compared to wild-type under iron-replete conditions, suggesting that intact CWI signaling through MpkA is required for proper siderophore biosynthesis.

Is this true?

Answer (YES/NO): NO